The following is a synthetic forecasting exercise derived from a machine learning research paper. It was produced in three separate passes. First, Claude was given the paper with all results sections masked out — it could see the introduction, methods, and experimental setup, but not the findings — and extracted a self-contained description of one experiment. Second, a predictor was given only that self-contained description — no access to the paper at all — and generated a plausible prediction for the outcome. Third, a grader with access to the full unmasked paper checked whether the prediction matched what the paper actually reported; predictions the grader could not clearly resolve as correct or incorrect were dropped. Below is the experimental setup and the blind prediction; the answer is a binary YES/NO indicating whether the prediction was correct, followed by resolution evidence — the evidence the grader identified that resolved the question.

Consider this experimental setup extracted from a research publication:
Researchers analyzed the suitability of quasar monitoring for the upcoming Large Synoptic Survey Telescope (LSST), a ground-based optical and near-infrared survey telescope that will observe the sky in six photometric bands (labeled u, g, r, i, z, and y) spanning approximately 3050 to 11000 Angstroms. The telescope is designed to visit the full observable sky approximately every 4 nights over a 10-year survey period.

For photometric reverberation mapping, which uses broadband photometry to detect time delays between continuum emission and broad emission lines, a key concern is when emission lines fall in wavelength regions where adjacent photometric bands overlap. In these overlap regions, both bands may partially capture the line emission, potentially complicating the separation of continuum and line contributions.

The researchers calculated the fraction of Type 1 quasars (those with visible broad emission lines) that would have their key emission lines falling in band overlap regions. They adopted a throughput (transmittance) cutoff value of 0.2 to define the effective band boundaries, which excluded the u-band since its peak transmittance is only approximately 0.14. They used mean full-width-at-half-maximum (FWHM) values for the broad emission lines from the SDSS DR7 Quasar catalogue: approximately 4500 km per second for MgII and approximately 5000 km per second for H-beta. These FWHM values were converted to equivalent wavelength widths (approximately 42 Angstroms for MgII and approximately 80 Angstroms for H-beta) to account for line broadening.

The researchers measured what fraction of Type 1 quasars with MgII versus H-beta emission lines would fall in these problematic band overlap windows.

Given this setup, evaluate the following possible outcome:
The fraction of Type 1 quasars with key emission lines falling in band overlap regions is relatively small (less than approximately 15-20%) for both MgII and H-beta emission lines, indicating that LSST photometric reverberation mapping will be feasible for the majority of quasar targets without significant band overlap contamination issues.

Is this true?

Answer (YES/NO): NO